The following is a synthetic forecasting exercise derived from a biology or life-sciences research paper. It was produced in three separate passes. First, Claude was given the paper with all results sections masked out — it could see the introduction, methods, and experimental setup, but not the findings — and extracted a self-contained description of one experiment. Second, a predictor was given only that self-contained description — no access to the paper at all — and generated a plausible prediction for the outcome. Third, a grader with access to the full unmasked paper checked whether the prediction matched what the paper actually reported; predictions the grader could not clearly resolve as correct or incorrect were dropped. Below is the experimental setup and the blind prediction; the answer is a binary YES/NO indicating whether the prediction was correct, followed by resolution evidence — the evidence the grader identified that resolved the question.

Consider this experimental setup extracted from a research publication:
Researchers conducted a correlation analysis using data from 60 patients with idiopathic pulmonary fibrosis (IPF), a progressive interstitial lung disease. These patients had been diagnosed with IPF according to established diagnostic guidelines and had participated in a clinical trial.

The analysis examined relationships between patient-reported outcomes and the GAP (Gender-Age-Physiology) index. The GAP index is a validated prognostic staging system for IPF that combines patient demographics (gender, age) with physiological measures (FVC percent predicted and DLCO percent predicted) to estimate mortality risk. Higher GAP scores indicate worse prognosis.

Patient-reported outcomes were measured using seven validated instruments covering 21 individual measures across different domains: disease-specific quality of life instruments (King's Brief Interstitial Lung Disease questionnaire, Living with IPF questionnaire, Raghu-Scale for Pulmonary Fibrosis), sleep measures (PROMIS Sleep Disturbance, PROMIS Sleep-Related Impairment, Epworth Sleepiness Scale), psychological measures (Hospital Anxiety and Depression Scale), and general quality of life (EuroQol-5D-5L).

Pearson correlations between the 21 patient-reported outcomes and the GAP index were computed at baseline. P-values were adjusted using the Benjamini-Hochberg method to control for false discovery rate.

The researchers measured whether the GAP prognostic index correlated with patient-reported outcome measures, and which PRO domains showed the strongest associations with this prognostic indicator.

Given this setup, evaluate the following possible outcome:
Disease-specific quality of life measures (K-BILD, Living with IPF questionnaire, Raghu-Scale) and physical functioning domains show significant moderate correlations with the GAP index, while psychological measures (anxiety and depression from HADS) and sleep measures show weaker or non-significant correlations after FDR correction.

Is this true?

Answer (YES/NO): NO